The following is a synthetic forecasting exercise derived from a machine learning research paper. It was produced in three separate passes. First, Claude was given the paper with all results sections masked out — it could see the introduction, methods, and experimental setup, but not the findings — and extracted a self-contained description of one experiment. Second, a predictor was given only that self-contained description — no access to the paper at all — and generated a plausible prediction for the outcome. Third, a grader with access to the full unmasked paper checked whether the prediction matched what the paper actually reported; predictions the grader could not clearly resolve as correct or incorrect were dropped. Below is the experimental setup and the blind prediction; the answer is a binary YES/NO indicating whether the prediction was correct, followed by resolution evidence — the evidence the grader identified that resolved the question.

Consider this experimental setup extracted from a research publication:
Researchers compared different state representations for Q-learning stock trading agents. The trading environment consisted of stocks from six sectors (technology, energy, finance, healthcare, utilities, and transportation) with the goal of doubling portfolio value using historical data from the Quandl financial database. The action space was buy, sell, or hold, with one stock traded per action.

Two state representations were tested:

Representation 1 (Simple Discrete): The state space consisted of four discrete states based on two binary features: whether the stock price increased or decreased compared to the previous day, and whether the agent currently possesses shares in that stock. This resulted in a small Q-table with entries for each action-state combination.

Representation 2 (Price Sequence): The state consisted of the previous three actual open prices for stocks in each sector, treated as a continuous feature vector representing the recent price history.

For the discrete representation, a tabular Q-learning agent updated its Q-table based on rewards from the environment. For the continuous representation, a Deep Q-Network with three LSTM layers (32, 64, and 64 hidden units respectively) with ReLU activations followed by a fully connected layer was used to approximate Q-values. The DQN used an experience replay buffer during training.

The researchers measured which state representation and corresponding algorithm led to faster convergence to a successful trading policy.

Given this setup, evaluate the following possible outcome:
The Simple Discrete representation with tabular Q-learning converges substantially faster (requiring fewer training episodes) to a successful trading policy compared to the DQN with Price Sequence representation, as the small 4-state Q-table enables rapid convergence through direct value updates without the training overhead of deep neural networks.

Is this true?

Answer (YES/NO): NO